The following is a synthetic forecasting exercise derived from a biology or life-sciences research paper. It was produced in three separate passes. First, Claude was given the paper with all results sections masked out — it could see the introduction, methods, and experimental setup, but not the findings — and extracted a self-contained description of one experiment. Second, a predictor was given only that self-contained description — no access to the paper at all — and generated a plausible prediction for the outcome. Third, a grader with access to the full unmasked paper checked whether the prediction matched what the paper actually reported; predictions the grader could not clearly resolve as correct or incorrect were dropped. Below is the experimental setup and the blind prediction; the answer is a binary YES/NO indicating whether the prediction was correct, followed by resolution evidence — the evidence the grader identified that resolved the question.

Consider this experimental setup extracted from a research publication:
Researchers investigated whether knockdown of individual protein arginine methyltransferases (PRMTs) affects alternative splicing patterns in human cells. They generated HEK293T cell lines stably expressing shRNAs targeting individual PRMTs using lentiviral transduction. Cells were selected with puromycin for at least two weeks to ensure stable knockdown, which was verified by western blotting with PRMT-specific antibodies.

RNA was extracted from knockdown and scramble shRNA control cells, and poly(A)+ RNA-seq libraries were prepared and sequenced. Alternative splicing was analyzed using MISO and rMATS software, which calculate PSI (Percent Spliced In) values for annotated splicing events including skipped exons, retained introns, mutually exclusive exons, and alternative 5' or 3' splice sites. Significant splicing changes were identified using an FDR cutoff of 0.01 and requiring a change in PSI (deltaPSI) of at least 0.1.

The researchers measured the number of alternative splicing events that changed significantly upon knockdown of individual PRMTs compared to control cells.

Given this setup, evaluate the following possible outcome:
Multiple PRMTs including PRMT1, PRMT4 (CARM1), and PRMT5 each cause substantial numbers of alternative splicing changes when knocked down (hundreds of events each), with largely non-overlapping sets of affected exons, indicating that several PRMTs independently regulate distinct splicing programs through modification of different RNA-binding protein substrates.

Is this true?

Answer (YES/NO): NO